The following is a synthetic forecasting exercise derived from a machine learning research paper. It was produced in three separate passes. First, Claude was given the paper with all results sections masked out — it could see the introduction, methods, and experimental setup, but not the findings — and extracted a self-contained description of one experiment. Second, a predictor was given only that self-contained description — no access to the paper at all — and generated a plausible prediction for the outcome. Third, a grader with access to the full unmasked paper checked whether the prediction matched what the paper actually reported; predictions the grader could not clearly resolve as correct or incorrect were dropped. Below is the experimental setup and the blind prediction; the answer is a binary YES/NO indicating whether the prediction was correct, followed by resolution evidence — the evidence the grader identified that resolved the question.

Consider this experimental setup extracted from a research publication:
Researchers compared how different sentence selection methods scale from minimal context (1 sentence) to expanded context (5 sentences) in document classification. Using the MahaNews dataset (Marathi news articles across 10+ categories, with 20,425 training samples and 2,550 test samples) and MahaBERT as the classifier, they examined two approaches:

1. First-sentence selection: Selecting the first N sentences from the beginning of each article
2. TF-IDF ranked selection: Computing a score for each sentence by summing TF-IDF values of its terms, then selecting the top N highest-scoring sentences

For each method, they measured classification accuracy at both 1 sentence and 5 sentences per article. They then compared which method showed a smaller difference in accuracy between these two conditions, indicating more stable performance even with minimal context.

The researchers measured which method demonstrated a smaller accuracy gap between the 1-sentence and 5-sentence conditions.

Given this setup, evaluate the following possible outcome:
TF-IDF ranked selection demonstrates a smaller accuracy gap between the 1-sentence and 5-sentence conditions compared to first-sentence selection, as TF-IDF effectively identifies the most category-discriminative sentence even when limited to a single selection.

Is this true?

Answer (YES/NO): NO